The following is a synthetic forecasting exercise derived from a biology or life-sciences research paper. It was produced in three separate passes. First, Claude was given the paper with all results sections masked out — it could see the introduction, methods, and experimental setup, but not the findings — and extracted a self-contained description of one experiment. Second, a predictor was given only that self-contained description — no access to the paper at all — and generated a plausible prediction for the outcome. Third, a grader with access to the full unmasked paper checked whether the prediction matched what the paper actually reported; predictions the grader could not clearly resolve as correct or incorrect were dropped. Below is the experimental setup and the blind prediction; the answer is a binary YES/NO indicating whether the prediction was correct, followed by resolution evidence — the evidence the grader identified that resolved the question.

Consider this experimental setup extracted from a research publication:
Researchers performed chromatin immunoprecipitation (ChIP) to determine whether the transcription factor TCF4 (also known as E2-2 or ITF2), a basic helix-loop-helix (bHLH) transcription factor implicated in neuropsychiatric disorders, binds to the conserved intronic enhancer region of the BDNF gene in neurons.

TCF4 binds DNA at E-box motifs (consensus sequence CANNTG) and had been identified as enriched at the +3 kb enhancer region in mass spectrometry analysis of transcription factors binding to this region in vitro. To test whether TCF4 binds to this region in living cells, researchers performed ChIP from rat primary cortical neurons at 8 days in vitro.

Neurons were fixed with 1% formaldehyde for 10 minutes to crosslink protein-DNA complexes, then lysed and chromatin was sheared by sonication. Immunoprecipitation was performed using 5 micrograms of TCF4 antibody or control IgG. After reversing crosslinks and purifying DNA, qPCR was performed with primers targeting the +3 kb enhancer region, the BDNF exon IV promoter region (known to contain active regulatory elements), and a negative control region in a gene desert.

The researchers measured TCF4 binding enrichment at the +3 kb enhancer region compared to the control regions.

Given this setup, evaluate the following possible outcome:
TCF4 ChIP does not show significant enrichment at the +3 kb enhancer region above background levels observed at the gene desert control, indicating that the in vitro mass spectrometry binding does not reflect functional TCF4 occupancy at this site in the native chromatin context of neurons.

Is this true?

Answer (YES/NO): NO